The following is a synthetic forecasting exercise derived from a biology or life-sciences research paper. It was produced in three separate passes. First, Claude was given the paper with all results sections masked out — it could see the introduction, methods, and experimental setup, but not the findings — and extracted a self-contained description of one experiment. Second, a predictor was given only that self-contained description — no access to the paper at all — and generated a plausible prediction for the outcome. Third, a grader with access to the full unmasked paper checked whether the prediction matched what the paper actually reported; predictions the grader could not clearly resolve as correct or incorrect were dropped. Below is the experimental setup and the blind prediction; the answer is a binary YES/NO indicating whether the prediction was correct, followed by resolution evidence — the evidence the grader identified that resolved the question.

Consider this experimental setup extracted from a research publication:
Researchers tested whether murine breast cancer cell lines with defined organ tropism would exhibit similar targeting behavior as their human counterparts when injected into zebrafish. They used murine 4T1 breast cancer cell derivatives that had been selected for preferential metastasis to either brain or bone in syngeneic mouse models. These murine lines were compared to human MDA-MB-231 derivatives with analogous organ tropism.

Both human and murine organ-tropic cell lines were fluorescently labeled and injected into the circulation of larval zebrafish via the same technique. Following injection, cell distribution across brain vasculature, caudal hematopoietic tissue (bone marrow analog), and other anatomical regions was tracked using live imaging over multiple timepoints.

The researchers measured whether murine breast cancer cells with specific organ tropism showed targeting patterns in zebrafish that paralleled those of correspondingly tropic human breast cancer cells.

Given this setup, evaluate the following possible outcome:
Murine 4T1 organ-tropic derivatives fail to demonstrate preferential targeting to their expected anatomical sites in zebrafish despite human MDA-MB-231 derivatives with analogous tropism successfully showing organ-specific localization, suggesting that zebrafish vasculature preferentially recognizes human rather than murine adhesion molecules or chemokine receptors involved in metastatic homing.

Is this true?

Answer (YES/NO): NO